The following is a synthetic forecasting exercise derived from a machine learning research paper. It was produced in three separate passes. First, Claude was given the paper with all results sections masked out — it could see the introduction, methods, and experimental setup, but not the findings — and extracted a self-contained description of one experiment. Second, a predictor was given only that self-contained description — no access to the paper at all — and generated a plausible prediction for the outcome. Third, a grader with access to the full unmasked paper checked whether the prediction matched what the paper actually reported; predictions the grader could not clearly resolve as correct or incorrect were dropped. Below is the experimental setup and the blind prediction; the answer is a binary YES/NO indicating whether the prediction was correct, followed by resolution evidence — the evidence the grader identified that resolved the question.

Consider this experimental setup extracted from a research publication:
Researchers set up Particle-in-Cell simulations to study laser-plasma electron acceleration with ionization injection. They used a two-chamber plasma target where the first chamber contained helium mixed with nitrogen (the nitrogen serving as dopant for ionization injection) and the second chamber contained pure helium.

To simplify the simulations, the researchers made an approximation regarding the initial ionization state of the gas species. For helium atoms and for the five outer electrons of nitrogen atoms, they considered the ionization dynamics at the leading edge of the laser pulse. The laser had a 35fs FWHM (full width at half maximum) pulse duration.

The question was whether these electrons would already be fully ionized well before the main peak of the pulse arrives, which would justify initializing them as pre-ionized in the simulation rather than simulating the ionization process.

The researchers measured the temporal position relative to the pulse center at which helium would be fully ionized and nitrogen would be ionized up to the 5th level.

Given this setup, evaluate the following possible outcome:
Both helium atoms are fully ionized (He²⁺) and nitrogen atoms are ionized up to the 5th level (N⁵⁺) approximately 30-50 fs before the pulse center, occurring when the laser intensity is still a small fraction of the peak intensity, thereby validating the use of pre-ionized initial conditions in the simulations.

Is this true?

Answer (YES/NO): YES